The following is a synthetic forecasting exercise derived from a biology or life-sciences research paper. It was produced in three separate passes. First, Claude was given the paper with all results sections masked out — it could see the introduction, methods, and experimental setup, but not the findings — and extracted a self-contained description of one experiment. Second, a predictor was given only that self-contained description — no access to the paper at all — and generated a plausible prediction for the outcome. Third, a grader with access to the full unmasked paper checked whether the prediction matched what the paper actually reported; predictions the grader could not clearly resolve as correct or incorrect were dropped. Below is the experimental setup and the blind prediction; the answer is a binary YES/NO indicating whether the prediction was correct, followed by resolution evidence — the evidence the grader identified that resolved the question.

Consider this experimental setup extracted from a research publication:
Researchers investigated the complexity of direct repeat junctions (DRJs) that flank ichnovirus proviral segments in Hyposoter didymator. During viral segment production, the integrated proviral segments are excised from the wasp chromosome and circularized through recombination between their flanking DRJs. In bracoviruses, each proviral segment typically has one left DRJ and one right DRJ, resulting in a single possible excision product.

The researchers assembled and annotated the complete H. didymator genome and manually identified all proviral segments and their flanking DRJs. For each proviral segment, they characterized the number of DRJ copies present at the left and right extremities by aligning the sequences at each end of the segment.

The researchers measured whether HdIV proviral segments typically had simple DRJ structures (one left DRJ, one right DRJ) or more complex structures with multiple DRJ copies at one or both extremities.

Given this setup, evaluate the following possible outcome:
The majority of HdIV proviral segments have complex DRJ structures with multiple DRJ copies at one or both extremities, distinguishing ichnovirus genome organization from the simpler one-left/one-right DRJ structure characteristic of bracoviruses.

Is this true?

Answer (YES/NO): NO